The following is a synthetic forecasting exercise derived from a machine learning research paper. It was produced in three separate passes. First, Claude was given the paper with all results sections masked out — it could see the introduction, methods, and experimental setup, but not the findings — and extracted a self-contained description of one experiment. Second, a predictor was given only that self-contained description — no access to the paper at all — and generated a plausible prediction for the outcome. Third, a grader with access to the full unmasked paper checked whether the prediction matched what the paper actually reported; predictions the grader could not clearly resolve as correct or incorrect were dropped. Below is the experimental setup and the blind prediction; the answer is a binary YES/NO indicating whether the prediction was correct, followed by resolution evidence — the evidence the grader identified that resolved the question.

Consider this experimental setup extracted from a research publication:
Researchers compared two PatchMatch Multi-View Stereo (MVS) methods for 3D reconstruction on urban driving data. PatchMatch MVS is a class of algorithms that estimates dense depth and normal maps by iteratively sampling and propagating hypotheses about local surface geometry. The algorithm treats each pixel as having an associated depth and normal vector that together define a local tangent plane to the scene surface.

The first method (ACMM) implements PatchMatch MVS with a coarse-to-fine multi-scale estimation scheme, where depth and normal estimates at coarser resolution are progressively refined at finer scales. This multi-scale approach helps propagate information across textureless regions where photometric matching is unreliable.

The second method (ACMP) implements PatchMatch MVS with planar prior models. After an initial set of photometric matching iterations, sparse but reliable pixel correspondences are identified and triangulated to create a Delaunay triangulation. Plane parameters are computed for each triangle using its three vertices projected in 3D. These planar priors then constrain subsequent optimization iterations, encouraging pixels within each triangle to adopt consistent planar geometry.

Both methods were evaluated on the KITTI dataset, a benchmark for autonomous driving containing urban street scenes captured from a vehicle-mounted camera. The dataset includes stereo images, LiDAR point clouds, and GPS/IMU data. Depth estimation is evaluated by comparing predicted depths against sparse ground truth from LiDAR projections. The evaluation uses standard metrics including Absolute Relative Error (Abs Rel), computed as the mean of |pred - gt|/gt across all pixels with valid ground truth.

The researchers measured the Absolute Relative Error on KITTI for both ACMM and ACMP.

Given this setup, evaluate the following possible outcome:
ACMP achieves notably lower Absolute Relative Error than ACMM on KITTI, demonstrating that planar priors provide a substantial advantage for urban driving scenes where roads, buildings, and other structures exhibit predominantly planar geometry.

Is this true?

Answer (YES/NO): YES